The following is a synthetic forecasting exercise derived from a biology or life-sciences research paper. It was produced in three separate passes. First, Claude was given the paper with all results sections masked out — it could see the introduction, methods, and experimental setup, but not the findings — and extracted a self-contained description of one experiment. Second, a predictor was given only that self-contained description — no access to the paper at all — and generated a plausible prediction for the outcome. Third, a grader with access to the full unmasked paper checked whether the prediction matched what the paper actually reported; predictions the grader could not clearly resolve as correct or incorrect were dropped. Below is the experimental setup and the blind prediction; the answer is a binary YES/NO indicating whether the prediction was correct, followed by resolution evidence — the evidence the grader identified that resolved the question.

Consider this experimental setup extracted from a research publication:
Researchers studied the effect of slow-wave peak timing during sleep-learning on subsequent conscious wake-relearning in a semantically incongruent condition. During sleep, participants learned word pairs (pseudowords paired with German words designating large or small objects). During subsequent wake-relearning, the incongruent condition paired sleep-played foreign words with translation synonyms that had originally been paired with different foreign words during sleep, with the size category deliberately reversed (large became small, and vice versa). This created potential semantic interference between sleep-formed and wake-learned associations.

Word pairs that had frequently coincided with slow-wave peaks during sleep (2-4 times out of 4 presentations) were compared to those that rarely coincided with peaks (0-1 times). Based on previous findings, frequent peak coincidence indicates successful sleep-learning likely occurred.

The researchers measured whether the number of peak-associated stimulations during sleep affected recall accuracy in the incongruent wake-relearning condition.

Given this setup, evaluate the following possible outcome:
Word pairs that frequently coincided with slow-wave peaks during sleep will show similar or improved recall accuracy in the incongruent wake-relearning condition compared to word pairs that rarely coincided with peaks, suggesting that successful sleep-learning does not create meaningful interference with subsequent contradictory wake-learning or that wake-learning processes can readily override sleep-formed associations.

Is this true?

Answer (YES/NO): YES